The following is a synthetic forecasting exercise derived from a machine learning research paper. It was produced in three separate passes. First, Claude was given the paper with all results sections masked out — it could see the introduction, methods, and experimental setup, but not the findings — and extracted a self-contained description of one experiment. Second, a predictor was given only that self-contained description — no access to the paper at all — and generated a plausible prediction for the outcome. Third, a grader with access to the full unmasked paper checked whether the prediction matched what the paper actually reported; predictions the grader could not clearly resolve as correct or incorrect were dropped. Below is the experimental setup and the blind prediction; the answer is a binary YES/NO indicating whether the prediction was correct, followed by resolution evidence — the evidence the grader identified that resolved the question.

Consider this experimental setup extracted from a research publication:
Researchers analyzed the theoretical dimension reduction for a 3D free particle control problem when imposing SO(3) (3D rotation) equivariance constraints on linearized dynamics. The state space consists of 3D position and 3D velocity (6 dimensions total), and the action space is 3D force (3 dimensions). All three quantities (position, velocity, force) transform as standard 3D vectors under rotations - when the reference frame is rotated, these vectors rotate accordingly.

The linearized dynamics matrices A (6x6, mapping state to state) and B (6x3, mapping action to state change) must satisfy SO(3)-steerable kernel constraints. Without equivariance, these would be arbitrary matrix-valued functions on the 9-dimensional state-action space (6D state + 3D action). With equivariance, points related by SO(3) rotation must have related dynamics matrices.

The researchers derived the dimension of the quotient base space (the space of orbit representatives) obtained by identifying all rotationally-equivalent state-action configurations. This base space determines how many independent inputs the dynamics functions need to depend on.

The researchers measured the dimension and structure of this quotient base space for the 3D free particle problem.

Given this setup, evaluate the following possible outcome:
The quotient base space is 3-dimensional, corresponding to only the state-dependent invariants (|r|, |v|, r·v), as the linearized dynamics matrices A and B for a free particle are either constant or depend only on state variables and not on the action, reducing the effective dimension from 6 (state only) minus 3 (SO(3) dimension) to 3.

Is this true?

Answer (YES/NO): NO